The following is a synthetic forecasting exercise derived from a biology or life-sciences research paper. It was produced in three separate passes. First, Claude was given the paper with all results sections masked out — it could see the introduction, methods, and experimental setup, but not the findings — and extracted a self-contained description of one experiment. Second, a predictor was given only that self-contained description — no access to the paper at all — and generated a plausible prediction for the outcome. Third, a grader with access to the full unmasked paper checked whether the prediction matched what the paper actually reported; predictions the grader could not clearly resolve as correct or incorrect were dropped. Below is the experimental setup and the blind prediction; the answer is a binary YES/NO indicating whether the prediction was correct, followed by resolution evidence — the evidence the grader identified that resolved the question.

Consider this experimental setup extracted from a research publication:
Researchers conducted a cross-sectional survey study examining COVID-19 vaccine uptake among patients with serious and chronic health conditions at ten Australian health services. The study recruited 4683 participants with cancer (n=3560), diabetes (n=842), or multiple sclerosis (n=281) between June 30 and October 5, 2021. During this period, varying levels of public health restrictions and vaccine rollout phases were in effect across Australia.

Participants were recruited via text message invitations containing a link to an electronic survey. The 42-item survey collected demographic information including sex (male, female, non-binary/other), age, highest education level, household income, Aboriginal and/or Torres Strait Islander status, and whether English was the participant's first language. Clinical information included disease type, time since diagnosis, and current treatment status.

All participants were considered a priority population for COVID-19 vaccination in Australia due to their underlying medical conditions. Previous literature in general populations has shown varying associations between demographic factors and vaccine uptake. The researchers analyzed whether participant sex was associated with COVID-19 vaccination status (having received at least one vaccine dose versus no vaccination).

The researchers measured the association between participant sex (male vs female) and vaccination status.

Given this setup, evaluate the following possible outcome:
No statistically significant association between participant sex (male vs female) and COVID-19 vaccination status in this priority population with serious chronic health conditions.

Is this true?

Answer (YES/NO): NO